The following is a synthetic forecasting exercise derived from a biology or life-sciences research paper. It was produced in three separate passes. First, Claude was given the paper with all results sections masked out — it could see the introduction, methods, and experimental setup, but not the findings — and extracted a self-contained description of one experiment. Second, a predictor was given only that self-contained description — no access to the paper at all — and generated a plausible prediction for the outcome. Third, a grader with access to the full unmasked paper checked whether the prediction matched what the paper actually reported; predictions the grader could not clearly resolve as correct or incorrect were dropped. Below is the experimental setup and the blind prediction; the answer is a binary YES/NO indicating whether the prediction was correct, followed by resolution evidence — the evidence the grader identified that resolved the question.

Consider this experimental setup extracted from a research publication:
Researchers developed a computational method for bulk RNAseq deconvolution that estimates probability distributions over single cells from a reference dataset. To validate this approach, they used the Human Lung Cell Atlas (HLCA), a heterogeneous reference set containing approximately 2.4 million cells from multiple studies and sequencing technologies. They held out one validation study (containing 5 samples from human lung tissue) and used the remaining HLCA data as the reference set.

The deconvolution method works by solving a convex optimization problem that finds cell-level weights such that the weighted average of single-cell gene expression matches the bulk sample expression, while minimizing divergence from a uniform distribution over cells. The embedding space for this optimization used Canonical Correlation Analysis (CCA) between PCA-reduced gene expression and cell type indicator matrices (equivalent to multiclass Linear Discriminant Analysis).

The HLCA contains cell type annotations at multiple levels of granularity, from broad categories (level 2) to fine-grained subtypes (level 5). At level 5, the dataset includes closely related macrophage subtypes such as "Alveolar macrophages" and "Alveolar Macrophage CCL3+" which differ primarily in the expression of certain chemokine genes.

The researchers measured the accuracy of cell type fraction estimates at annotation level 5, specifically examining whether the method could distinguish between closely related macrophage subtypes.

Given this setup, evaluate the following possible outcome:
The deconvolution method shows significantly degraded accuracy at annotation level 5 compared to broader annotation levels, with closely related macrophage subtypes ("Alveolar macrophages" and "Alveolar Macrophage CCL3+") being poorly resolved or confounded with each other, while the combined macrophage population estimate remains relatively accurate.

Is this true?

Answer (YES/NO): YES